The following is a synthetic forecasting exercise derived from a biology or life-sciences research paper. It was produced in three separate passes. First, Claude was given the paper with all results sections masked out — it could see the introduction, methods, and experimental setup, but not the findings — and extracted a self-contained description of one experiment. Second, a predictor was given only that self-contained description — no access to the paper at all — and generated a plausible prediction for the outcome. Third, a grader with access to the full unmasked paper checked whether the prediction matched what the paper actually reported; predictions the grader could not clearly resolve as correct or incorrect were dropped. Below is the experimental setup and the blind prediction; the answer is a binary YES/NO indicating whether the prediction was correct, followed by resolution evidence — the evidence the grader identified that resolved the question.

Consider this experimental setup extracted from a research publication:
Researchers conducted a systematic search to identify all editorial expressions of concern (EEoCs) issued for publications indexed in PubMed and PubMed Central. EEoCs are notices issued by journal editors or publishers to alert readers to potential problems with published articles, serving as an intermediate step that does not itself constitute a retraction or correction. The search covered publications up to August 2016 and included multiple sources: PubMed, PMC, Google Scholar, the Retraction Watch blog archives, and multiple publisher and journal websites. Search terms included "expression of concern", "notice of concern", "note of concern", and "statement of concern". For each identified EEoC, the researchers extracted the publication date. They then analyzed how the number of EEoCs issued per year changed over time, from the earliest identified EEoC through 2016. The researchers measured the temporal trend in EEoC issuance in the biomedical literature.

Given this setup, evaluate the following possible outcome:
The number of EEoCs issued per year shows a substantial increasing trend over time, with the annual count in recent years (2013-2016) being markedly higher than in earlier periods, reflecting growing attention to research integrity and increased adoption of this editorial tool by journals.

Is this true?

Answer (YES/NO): YES